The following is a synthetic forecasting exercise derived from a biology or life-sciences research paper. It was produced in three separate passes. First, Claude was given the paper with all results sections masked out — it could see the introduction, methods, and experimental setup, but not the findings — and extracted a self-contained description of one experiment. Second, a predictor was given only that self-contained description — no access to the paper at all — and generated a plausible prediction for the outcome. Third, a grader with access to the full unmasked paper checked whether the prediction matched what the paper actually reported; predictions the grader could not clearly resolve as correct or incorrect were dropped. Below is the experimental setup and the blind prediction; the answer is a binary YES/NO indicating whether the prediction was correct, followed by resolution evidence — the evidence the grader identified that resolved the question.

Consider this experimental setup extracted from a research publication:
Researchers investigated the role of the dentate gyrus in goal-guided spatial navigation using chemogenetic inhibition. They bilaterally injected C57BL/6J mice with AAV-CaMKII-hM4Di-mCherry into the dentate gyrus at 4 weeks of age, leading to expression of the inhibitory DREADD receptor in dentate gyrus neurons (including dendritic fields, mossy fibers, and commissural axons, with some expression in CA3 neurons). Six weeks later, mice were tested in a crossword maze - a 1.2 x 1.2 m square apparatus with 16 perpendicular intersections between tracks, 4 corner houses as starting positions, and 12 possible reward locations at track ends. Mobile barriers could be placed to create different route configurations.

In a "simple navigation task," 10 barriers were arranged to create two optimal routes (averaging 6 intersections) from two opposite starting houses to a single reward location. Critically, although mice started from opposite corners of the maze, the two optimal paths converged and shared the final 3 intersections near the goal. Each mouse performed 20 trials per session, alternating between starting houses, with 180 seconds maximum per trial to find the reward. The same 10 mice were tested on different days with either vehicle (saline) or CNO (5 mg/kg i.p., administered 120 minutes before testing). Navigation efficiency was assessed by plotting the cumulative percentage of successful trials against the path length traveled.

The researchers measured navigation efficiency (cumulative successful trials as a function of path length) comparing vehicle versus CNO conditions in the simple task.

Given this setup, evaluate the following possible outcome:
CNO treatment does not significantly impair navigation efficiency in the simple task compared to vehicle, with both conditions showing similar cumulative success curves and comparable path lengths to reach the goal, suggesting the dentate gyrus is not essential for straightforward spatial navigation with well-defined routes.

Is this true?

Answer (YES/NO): YES